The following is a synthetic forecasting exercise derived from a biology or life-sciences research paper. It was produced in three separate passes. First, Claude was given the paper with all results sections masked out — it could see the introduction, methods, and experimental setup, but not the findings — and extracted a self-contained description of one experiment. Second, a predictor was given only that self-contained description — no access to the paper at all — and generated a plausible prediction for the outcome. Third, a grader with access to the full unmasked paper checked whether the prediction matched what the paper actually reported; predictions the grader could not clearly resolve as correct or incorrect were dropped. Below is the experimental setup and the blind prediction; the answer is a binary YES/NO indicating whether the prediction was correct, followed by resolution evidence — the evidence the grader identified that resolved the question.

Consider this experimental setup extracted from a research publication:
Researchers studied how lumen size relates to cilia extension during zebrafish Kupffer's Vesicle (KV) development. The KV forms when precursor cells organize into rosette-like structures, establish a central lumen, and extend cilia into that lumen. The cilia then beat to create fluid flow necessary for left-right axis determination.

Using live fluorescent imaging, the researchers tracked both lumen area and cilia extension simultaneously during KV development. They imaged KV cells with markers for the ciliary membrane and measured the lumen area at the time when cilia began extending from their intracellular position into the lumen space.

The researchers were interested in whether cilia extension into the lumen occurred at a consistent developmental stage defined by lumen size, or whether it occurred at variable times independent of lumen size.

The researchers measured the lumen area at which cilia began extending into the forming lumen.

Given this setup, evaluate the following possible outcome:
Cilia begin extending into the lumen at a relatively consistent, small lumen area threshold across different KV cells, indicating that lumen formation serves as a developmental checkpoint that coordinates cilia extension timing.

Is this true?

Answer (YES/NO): YES